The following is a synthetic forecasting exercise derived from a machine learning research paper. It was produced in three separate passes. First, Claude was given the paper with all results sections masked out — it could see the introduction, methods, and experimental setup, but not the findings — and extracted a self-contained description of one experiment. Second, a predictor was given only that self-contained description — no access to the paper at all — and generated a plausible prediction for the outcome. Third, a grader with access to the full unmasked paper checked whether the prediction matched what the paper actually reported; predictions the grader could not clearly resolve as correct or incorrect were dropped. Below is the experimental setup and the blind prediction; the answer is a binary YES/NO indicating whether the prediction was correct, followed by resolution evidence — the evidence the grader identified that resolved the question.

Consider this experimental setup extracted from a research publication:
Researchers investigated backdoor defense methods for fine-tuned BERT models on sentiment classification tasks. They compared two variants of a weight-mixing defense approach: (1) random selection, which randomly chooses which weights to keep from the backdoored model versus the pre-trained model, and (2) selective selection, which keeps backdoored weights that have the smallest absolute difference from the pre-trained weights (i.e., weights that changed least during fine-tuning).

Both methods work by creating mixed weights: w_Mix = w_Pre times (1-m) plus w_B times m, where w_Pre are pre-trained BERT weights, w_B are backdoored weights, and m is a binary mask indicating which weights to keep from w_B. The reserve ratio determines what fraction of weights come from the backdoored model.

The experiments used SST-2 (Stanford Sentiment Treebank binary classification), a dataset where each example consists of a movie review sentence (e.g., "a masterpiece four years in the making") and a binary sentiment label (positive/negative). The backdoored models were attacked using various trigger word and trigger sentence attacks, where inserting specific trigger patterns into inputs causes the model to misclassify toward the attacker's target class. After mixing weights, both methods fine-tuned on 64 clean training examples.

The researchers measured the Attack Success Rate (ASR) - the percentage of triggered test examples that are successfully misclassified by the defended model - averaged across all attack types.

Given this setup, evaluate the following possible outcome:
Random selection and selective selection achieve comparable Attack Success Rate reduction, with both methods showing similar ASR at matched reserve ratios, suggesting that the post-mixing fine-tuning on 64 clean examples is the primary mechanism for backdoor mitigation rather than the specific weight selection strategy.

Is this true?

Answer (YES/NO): NO